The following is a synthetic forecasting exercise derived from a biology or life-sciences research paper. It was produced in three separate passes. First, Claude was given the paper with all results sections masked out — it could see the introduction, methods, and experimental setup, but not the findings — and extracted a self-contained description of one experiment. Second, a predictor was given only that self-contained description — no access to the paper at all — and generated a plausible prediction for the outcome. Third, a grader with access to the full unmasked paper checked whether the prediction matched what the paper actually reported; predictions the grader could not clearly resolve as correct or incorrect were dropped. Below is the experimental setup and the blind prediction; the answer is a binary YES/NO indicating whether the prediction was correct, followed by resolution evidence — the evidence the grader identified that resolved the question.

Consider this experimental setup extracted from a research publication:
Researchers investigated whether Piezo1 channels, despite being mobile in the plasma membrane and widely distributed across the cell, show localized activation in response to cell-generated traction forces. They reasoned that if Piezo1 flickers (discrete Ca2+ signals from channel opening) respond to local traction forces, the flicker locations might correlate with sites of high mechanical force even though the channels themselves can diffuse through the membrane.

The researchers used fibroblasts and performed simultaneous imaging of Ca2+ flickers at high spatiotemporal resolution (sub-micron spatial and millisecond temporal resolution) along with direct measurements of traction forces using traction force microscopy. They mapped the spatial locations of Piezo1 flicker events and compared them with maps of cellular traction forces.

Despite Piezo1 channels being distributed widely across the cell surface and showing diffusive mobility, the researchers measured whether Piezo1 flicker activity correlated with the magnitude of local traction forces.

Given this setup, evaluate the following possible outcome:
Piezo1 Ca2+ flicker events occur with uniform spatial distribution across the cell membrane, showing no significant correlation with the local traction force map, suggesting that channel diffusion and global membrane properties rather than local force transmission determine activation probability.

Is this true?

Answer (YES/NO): NO